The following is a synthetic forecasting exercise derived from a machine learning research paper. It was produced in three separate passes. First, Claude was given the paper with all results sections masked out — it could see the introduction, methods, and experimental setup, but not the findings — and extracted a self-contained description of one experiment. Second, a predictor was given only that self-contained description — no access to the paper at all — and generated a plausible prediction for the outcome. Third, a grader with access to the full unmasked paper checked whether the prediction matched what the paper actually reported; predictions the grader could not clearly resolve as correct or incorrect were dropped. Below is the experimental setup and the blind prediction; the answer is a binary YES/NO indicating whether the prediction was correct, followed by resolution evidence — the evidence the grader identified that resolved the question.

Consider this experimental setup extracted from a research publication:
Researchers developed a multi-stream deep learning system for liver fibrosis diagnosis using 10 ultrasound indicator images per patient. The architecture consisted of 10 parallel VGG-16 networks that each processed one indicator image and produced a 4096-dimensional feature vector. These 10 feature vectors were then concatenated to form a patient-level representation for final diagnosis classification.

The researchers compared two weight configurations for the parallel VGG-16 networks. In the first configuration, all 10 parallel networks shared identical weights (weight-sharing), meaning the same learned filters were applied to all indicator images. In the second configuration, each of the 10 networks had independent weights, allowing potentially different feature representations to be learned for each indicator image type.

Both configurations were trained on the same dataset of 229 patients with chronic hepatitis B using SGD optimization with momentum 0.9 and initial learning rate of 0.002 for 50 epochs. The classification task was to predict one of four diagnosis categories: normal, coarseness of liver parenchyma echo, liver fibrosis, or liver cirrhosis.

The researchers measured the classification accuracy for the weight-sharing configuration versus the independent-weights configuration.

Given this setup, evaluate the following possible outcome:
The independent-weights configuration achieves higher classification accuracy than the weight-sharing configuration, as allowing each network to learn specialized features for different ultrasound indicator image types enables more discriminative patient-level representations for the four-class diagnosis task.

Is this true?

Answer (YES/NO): NO